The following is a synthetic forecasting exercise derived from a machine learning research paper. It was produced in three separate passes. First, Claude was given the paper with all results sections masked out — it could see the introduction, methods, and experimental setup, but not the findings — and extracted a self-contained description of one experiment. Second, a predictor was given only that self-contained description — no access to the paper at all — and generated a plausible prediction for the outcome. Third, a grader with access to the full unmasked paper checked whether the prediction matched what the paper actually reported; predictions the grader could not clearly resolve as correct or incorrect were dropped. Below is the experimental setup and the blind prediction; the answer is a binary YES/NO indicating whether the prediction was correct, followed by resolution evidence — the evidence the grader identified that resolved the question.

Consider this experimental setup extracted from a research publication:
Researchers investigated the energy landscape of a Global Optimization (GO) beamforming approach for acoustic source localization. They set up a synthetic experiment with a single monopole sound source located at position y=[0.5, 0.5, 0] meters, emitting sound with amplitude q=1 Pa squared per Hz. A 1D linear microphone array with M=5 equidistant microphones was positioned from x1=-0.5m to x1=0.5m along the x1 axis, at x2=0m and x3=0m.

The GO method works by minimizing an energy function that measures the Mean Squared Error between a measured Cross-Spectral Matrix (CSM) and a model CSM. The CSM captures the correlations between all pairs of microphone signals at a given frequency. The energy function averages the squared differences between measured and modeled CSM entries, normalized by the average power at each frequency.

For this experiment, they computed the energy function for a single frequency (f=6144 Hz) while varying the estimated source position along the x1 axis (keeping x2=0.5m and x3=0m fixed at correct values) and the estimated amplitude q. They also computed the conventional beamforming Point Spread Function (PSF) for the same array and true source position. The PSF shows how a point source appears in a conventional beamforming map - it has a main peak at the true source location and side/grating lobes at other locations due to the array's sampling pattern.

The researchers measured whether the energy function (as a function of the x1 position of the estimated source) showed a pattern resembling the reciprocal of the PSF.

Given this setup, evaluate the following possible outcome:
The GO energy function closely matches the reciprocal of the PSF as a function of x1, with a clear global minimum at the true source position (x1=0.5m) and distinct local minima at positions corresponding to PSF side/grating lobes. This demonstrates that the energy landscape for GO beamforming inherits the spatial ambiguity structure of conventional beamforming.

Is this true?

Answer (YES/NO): YES